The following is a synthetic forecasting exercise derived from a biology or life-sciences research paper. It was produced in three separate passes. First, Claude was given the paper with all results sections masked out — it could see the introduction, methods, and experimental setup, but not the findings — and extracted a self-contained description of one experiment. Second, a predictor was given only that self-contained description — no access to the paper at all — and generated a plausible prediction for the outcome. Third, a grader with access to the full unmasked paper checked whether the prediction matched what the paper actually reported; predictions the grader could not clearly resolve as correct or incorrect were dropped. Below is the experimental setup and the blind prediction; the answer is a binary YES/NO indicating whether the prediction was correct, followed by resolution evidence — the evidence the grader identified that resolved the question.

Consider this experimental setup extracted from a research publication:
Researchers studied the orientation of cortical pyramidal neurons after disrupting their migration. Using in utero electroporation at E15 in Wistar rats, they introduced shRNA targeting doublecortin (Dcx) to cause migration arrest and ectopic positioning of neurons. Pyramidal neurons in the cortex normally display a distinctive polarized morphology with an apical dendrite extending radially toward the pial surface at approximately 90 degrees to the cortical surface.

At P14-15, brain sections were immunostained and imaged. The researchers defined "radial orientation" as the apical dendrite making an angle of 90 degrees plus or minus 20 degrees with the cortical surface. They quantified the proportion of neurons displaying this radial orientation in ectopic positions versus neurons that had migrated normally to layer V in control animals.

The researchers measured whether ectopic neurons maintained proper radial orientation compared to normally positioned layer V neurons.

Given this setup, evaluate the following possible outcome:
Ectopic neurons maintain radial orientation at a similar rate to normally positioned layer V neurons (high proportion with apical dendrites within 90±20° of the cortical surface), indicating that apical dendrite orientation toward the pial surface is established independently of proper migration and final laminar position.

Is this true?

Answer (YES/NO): NO